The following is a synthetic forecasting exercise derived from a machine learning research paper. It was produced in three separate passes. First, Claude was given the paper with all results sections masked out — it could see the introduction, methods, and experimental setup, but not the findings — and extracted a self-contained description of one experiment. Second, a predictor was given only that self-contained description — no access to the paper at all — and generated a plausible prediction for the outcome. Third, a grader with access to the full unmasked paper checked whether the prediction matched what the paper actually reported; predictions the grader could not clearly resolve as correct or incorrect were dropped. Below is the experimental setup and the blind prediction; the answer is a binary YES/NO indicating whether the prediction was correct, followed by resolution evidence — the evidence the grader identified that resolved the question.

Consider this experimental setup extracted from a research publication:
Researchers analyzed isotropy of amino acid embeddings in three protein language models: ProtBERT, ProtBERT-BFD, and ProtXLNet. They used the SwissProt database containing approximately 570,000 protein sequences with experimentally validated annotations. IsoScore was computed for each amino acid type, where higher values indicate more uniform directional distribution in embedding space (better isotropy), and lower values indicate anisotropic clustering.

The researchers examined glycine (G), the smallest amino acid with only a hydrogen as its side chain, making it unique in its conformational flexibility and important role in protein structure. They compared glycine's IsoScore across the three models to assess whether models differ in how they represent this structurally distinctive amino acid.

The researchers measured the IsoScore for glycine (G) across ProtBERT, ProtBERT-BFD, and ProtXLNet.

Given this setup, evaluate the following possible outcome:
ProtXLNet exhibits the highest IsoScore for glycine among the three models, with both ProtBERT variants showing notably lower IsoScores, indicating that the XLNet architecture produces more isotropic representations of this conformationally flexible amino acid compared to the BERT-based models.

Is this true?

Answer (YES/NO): NO